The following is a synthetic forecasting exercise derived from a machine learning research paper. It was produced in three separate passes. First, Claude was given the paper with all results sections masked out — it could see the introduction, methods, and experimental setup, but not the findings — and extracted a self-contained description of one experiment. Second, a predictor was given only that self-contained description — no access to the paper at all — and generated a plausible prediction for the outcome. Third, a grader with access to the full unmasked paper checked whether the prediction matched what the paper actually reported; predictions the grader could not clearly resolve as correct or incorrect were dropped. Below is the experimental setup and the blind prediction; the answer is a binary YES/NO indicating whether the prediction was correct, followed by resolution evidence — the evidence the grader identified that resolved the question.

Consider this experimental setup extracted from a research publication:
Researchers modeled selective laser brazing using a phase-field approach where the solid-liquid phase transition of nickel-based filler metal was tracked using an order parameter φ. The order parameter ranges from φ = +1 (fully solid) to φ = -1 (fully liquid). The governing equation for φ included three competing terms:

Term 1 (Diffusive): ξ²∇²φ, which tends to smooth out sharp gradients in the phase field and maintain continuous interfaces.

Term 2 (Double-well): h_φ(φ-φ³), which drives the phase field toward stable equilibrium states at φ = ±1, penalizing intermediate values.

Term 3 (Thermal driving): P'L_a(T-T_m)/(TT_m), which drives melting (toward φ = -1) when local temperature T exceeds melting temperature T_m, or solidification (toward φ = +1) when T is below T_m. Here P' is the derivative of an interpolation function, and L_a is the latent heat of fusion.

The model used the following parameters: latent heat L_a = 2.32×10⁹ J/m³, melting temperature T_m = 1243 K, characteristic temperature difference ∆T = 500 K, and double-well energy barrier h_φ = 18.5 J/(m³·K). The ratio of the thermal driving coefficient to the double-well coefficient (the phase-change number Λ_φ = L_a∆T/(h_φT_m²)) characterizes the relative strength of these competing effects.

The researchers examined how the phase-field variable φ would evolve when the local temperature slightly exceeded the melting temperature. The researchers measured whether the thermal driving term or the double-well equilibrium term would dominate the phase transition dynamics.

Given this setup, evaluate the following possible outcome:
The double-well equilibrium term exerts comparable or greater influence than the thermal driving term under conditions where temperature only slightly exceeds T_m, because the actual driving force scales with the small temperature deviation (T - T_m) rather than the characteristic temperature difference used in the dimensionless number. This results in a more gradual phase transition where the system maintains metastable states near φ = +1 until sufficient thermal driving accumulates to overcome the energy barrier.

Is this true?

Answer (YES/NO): NO